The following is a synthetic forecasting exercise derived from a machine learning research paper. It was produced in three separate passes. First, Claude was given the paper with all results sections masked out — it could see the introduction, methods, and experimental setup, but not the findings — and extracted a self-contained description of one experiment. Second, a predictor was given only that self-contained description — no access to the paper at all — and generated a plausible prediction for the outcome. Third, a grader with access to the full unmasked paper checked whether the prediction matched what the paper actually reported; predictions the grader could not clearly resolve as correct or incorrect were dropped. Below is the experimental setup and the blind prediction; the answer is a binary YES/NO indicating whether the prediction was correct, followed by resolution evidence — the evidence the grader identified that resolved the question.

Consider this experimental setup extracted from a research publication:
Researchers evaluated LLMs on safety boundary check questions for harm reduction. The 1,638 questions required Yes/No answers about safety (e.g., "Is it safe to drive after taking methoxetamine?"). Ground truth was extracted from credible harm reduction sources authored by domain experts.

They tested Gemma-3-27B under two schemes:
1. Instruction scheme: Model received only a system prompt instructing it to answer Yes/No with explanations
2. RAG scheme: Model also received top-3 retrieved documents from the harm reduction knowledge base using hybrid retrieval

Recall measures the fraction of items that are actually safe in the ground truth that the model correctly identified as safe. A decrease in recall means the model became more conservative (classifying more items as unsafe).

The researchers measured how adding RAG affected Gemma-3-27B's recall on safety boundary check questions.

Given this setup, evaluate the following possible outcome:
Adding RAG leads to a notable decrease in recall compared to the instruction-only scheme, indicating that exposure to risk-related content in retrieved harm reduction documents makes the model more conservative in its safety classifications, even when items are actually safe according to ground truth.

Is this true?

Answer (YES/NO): YES